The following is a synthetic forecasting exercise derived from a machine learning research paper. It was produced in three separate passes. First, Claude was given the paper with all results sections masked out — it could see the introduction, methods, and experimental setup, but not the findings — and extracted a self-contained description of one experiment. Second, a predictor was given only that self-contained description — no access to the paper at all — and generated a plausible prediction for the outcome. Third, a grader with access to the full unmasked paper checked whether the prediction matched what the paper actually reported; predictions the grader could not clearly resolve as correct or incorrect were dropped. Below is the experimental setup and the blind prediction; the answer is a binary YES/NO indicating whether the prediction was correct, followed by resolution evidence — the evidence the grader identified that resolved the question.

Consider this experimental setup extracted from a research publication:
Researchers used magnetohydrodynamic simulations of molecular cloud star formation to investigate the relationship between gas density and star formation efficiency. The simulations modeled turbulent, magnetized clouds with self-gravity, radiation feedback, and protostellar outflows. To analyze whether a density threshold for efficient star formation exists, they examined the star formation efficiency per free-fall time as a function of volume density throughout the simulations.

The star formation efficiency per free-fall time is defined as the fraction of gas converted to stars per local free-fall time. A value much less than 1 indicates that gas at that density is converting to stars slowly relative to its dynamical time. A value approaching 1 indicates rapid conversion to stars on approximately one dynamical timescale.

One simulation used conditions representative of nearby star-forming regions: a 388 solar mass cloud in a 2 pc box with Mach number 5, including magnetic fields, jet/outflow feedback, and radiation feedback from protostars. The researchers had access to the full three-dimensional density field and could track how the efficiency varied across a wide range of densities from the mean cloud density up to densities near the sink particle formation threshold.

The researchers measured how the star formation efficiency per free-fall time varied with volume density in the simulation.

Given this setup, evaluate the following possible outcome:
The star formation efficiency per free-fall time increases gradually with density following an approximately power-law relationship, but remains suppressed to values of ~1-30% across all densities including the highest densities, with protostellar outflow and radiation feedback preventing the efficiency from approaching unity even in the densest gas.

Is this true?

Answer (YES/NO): NO